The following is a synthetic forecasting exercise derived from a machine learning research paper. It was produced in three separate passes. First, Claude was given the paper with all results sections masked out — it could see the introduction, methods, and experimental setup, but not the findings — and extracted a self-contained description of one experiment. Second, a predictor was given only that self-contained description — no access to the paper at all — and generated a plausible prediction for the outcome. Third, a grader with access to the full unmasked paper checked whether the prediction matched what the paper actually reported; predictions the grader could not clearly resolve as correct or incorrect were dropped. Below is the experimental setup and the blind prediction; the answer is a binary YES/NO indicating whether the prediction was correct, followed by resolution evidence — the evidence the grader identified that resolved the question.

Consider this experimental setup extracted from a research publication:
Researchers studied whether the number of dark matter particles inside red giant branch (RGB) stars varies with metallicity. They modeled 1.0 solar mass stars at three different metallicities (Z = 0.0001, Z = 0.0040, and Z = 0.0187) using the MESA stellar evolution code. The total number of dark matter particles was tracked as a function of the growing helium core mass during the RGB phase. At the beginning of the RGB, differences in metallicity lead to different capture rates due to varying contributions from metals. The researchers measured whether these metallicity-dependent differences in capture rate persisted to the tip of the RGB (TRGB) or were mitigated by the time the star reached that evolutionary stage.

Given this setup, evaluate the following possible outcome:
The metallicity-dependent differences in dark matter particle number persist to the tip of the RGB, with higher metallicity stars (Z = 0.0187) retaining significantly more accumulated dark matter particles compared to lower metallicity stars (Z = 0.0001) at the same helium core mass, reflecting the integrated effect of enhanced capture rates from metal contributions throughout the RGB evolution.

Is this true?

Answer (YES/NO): NO